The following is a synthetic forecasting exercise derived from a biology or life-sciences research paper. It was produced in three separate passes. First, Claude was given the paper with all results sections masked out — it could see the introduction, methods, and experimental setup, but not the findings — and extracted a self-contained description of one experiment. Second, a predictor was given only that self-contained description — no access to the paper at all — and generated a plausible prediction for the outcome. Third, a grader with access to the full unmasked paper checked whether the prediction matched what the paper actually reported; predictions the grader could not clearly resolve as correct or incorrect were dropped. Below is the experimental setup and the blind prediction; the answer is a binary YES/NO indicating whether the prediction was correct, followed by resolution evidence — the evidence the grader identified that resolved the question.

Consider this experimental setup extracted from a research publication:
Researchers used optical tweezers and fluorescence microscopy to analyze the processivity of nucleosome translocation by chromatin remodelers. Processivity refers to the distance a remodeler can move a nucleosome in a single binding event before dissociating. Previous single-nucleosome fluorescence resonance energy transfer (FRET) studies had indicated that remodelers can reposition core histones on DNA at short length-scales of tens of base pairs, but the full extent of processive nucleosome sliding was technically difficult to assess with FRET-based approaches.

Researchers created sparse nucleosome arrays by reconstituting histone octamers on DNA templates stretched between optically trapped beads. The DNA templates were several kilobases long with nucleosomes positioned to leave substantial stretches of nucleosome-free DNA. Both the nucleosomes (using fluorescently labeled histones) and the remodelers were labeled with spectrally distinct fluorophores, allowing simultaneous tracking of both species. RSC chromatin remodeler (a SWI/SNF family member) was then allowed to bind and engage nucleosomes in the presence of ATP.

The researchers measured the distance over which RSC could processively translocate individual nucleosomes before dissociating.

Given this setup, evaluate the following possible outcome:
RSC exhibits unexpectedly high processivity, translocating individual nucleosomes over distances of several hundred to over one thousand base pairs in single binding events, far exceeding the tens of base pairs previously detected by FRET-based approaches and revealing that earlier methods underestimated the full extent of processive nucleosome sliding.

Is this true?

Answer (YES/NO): YES